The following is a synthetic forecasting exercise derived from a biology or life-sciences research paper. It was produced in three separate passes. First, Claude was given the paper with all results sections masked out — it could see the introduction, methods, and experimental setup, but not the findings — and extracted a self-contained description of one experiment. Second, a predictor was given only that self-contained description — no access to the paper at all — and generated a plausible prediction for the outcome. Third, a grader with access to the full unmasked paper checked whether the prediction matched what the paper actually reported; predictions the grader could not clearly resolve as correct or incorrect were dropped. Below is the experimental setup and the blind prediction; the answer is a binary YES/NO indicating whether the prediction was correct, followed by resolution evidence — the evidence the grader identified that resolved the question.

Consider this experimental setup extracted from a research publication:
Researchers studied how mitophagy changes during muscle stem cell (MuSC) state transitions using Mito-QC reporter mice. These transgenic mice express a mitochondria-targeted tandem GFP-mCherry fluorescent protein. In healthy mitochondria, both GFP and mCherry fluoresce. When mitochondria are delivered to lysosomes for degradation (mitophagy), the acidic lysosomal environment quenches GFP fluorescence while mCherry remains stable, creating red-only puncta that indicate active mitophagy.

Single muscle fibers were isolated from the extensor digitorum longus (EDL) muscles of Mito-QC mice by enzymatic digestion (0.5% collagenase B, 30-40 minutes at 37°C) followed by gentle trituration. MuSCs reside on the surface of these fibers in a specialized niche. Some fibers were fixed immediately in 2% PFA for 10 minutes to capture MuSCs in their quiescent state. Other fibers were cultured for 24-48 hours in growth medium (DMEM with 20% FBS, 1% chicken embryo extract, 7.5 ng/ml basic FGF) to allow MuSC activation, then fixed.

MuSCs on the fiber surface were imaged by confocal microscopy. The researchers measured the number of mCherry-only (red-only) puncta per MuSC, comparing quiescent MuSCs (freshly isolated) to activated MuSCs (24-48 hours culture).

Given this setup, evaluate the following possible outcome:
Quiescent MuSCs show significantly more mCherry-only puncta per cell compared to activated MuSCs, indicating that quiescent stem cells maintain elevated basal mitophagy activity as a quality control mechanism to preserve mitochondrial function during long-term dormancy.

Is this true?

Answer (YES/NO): YES